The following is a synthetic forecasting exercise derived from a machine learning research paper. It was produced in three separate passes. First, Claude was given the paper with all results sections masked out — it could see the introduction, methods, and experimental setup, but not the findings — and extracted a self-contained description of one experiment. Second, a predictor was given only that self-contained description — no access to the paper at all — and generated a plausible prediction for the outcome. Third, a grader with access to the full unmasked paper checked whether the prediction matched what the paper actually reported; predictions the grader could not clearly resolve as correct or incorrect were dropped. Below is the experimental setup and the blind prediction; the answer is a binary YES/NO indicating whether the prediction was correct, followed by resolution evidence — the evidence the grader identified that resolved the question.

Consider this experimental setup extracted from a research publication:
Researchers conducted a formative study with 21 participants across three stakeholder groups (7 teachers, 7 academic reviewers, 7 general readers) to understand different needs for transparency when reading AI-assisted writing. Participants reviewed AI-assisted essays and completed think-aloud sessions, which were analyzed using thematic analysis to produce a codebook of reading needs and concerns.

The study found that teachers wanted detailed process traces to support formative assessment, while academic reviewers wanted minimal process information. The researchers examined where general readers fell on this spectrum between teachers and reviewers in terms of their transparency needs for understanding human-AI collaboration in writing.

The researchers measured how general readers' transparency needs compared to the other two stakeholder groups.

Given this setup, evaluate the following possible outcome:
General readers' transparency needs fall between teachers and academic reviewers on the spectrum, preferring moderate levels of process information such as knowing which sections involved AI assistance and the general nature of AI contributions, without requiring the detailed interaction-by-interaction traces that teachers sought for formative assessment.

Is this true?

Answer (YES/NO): NO